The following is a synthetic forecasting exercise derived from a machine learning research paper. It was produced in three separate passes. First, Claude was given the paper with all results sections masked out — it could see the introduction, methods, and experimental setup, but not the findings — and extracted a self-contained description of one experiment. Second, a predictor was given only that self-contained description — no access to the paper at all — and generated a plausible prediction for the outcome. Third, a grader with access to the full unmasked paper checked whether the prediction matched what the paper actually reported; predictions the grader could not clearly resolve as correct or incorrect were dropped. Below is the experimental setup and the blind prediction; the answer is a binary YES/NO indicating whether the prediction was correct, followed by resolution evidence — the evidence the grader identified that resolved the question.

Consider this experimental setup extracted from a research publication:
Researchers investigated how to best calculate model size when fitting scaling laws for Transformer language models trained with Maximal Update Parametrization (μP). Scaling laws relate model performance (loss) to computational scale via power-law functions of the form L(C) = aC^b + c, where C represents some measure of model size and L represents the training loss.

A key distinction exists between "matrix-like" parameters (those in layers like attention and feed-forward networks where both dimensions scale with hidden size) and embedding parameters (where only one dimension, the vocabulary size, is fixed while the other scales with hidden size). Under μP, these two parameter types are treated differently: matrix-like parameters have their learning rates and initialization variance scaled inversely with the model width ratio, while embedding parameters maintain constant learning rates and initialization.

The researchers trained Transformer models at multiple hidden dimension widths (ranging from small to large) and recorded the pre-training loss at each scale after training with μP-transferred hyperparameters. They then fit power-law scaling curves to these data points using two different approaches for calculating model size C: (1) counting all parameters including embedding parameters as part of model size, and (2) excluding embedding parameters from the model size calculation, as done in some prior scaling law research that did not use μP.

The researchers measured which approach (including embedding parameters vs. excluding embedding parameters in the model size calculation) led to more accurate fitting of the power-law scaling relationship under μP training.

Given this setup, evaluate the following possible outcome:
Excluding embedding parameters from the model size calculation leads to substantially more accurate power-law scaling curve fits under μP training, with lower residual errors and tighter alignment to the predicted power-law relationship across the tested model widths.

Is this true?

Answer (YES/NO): NO